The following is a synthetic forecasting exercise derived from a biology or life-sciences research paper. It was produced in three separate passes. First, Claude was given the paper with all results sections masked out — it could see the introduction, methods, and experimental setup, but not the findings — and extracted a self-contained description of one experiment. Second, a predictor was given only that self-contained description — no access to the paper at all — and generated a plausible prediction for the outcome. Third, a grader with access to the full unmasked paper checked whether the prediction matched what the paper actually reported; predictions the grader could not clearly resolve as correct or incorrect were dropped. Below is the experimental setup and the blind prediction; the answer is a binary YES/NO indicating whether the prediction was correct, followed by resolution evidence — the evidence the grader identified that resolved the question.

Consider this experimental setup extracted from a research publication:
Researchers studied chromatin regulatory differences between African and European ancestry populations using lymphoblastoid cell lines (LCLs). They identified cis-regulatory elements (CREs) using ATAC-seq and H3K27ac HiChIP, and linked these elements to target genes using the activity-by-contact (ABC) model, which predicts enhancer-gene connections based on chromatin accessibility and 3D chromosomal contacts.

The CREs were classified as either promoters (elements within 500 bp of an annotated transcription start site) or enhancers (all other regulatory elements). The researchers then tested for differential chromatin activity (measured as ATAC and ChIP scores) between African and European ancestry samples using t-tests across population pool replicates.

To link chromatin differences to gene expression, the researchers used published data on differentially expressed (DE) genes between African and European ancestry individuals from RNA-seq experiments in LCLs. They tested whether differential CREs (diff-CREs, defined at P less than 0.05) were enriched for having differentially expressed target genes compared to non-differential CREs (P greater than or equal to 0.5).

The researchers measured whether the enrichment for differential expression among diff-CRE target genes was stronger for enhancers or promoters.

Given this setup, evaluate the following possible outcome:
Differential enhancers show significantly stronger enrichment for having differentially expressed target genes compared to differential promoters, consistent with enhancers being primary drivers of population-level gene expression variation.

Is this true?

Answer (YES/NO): NO